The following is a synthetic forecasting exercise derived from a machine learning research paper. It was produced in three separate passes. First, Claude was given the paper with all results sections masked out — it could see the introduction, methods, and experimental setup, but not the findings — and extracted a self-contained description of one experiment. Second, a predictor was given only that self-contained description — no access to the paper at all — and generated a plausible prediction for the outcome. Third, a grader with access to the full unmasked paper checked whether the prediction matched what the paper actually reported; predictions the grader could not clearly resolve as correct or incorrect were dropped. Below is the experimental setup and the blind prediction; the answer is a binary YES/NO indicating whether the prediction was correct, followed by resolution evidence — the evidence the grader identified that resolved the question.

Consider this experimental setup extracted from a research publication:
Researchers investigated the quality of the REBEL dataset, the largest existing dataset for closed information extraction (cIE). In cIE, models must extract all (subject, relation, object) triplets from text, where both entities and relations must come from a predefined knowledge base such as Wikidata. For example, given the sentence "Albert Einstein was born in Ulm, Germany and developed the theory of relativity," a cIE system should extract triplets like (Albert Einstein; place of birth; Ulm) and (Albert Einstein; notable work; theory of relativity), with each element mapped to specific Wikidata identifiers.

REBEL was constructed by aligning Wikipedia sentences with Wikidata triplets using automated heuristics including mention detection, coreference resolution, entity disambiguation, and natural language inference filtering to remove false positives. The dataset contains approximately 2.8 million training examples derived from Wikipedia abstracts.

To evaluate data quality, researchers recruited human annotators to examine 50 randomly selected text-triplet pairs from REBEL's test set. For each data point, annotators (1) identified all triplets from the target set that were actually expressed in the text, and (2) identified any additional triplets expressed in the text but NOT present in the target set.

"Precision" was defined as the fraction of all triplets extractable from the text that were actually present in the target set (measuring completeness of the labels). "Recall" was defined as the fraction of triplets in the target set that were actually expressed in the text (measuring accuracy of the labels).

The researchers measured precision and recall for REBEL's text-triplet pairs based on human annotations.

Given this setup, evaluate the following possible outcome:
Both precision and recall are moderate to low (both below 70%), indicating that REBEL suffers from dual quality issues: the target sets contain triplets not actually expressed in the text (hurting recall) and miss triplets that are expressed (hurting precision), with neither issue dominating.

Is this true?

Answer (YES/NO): NO